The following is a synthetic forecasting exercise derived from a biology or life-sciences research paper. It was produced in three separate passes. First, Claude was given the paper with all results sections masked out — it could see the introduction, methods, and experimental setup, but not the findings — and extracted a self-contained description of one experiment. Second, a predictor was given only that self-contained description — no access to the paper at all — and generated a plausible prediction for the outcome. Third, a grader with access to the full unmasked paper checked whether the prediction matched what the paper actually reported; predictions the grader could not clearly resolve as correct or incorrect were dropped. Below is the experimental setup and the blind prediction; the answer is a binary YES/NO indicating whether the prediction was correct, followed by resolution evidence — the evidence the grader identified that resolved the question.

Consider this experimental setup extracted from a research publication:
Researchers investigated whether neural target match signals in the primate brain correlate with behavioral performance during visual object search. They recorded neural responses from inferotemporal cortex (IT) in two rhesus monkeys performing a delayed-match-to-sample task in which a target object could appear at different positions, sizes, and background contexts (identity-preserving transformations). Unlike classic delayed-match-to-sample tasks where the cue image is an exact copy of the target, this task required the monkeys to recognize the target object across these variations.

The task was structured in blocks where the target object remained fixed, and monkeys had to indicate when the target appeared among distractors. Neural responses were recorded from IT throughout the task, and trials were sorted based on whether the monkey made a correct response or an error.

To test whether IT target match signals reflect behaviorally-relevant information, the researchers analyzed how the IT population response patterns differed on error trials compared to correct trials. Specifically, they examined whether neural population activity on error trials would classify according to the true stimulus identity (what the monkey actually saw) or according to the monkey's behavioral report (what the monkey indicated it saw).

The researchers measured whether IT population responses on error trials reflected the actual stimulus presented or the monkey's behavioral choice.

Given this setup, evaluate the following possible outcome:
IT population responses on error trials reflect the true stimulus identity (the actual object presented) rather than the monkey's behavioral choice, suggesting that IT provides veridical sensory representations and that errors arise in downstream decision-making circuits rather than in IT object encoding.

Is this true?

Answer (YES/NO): NO